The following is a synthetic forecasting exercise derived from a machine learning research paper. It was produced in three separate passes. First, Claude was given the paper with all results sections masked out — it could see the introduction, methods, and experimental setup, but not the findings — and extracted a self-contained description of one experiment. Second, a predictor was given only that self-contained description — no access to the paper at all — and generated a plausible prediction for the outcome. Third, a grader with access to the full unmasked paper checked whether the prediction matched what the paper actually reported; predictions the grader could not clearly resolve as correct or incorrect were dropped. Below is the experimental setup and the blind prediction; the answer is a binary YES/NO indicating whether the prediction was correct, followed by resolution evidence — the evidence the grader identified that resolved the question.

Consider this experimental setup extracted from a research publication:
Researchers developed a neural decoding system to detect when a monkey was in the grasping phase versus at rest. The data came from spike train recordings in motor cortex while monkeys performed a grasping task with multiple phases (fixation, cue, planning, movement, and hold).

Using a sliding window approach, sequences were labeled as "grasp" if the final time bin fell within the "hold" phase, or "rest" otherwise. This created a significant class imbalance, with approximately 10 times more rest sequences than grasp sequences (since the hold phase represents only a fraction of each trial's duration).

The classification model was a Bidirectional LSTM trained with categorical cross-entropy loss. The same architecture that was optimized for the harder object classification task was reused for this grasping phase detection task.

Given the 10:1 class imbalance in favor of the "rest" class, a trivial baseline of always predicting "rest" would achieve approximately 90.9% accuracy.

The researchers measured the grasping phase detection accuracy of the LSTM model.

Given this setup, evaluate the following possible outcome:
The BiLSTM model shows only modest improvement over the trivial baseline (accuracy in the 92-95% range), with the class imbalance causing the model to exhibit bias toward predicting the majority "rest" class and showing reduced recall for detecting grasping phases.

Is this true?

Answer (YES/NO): NO